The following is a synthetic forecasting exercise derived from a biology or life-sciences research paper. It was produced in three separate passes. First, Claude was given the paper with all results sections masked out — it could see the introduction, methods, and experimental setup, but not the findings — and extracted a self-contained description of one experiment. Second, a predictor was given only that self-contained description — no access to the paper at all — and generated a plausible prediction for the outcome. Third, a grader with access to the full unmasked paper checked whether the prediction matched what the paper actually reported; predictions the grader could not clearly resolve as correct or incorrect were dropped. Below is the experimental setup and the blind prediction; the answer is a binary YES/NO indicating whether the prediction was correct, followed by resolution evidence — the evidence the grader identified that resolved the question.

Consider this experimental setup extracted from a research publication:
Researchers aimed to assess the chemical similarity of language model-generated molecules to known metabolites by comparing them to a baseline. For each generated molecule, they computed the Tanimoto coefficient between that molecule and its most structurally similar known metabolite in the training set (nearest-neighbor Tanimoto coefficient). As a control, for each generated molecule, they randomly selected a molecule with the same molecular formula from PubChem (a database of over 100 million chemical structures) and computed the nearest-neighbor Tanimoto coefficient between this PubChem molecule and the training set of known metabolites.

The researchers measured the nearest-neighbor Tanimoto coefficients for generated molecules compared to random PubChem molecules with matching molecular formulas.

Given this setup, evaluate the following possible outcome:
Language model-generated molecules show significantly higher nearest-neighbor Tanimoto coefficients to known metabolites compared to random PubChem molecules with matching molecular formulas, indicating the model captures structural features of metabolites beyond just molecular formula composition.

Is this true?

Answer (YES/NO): YES